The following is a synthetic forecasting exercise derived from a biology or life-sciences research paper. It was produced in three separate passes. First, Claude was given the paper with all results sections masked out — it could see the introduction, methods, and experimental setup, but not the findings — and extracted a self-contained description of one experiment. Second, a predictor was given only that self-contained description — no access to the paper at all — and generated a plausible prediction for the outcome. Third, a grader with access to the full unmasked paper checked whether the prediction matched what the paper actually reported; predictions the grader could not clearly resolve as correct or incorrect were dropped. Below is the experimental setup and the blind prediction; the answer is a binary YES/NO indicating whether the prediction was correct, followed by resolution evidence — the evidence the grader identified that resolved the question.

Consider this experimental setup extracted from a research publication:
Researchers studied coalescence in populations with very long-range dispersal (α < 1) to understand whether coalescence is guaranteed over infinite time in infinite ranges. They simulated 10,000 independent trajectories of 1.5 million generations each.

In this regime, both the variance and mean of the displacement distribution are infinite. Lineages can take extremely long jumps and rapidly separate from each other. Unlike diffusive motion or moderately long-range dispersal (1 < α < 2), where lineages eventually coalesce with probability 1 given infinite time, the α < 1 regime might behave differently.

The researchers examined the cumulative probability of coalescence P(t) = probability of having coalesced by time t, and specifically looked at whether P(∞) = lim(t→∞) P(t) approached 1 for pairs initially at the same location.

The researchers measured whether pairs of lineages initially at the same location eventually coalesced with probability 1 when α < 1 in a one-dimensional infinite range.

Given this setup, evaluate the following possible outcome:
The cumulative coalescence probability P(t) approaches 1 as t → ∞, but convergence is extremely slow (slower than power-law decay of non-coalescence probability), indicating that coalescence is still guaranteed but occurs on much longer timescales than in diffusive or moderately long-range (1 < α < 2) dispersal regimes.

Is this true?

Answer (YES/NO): NO